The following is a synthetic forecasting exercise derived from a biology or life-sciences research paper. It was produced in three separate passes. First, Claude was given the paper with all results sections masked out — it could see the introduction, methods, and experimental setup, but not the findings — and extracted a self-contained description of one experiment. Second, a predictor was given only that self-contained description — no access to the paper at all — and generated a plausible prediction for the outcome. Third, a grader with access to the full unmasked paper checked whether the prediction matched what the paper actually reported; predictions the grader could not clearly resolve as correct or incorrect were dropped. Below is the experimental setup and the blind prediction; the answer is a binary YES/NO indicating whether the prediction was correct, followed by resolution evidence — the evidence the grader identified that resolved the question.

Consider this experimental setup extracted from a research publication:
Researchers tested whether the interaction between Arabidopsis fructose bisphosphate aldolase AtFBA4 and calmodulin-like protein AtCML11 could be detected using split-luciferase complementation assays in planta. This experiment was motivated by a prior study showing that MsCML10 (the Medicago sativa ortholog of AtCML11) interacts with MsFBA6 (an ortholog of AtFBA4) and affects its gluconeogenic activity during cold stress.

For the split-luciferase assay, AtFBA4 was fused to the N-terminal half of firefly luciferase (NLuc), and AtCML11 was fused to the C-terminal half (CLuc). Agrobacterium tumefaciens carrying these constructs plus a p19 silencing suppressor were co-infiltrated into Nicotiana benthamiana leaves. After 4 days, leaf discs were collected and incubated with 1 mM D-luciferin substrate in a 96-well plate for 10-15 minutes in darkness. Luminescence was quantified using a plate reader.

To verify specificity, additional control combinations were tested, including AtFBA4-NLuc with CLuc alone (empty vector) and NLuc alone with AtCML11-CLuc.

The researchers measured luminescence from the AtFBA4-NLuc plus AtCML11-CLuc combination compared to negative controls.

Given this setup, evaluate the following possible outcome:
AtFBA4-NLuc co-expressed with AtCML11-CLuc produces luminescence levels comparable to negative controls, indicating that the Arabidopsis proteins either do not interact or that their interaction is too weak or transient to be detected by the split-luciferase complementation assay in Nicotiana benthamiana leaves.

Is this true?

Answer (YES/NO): YES